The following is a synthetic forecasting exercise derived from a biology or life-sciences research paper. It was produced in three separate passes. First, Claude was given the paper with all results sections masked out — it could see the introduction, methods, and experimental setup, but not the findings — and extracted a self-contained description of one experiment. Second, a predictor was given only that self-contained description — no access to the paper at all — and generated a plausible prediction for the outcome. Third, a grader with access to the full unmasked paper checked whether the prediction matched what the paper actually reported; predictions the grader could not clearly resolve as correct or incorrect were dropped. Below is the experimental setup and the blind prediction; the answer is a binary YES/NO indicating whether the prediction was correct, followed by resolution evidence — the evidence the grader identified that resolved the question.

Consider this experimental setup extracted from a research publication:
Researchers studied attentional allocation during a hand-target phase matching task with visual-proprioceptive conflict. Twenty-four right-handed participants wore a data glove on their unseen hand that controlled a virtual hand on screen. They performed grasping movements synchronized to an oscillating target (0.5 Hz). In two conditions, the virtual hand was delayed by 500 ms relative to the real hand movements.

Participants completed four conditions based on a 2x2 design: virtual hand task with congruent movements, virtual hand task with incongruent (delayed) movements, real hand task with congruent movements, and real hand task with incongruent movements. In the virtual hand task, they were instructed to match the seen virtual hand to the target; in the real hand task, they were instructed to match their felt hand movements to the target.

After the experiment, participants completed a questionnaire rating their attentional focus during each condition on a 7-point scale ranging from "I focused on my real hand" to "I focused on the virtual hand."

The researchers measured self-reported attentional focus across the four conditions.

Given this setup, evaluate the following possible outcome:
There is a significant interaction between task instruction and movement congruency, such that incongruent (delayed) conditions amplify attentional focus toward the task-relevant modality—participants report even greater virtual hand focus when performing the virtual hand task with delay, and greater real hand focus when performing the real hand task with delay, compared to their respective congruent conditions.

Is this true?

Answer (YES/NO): NO